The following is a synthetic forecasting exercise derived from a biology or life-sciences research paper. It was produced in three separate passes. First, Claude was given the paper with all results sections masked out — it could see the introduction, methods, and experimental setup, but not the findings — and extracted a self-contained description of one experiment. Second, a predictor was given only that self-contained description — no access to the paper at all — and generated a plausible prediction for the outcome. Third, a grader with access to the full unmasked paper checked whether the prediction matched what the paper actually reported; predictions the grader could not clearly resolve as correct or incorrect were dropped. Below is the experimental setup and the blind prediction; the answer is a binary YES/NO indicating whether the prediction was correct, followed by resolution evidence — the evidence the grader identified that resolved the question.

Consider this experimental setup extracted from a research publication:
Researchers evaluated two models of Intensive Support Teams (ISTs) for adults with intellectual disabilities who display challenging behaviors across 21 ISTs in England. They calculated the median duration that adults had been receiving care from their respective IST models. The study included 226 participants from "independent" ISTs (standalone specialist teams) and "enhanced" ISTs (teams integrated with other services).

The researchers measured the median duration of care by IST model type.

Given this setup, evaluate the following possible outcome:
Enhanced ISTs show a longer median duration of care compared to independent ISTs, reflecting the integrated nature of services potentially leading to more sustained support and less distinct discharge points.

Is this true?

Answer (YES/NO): YES